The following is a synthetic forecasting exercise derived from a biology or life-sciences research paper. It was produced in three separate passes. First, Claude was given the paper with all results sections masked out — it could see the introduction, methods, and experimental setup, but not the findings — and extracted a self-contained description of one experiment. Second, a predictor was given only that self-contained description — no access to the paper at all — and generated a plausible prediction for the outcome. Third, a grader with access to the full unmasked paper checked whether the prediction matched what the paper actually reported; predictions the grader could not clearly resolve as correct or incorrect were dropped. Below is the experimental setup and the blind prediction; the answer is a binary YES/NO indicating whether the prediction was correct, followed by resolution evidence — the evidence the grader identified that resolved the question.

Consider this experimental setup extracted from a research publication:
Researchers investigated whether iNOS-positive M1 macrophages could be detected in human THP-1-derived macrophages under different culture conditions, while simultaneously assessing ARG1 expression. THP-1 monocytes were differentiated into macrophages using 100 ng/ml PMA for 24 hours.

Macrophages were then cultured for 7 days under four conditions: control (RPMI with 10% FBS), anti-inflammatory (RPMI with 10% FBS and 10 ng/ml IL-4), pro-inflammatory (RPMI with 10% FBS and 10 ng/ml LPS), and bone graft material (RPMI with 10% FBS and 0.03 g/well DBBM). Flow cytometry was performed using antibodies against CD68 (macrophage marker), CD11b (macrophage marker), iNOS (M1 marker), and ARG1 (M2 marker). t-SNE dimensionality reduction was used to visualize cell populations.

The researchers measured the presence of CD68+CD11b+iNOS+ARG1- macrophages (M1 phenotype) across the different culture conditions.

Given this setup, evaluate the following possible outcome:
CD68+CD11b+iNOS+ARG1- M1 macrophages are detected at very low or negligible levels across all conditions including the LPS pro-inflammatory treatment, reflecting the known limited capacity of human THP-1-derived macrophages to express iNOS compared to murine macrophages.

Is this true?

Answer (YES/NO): NO